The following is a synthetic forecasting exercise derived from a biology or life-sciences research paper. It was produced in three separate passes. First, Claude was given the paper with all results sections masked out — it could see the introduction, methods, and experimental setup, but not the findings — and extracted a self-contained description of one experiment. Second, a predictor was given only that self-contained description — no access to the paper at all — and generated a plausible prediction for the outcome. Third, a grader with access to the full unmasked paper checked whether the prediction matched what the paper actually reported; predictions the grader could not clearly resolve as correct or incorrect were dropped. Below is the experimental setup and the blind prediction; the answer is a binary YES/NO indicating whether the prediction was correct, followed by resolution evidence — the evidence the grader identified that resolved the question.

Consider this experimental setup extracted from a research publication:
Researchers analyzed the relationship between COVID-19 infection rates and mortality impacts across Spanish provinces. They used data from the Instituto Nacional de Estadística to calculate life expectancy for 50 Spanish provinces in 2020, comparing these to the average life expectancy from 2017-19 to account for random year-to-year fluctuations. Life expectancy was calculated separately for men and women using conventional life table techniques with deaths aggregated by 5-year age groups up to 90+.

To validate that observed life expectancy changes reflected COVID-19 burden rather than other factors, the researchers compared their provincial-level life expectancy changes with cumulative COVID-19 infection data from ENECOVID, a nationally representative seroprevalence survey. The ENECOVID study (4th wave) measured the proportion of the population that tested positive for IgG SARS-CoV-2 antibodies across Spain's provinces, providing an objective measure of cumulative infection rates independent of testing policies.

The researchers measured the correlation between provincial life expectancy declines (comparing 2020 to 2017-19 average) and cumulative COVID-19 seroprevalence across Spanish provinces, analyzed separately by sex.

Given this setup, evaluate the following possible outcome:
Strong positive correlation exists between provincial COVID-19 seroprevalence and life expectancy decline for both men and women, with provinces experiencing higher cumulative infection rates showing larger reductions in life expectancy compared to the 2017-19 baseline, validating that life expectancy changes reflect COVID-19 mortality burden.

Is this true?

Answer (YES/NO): YES